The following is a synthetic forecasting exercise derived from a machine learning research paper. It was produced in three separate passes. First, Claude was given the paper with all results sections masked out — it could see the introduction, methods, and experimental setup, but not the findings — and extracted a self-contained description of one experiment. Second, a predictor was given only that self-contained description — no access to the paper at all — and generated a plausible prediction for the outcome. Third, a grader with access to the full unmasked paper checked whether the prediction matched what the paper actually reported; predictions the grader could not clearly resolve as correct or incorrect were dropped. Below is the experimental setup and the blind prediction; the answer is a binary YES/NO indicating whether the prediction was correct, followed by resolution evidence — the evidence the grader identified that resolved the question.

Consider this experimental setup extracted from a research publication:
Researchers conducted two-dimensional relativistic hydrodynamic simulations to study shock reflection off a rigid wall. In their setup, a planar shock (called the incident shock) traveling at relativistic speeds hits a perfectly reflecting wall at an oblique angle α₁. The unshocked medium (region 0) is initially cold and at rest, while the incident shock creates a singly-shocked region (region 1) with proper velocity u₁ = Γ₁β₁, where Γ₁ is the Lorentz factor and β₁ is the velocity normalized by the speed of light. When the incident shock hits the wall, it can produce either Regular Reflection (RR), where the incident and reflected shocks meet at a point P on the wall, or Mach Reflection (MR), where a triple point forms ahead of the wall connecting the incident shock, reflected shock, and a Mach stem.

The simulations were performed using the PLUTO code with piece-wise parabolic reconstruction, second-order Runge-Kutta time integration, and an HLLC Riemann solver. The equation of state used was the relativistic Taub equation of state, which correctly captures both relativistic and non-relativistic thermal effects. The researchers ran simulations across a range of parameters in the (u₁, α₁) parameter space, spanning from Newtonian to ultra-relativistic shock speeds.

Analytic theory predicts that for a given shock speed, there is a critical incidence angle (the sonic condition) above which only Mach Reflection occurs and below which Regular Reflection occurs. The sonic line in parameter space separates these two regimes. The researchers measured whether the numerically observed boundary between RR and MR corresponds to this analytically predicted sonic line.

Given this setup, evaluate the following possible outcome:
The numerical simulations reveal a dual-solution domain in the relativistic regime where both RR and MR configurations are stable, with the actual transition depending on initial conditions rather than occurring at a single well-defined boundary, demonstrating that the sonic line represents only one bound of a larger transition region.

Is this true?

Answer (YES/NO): NO